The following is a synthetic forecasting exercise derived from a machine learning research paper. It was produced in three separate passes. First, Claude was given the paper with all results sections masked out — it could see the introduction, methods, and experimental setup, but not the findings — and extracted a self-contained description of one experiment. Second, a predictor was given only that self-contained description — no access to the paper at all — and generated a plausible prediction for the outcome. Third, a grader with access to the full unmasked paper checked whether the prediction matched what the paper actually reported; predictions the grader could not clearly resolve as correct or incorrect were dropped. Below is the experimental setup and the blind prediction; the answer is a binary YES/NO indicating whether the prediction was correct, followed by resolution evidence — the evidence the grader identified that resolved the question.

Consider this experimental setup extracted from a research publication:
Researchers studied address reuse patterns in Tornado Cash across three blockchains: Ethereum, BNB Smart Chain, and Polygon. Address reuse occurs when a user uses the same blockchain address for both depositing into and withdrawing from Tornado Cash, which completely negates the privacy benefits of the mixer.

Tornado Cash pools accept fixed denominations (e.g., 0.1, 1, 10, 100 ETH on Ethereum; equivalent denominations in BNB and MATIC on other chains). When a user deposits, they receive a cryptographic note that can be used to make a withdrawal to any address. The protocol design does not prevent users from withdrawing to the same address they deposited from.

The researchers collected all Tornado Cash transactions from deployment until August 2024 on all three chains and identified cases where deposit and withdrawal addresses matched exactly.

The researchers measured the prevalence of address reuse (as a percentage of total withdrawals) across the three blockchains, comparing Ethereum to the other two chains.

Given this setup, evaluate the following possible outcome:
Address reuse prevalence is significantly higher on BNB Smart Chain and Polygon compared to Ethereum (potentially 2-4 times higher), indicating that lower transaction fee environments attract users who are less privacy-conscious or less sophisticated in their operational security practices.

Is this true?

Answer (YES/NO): NO